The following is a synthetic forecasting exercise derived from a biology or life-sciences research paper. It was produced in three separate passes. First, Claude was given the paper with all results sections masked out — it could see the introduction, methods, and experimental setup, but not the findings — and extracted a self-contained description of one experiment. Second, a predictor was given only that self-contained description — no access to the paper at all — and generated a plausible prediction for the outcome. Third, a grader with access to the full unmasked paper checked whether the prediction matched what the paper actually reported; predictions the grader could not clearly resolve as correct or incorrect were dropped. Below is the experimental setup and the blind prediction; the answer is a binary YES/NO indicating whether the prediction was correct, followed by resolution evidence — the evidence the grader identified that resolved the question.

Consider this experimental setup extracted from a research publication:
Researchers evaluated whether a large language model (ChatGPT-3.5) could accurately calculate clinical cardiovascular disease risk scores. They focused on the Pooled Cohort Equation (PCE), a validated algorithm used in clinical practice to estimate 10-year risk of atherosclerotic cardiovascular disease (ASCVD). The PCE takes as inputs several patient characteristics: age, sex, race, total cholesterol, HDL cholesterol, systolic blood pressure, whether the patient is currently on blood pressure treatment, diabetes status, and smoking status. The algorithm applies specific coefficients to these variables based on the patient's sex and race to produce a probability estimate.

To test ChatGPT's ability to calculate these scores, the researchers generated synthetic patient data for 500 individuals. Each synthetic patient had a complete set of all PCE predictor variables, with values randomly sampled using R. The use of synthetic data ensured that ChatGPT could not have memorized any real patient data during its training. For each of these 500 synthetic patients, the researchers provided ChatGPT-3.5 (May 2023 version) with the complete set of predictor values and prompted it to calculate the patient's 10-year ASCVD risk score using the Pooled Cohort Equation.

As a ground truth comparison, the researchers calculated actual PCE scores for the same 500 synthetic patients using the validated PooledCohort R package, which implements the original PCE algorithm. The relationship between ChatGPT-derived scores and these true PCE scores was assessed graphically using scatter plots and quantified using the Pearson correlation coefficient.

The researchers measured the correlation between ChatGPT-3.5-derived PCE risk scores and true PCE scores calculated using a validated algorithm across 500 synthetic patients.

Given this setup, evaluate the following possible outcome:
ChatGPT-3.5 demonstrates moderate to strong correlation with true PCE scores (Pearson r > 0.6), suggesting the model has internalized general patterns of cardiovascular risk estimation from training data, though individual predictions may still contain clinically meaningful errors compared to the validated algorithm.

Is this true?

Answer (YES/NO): NO